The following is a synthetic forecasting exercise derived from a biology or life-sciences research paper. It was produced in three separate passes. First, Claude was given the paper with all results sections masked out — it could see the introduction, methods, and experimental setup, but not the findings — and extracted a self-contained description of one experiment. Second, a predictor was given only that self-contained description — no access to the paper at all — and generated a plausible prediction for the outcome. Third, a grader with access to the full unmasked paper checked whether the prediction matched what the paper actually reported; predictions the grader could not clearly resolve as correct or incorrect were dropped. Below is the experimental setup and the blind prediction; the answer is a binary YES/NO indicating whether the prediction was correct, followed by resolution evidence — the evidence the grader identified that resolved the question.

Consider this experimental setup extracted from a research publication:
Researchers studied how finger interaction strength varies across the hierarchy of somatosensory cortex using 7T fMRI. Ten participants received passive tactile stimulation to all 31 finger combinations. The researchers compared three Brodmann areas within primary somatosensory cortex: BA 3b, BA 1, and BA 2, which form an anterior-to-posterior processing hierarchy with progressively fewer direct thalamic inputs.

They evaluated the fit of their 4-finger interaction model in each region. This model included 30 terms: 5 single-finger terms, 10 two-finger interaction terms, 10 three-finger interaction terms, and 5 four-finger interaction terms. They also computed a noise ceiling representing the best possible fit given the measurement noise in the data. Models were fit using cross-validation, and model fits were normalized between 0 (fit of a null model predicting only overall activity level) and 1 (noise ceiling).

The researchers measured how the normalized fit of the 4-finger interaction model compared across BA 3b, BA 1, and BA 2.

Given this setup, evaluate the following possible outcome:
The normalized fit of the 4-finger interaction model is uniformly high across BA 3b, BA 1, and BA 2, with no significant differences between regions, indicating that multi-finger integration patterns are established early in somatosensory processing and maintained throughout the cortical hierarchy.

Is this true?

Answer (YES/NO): NO